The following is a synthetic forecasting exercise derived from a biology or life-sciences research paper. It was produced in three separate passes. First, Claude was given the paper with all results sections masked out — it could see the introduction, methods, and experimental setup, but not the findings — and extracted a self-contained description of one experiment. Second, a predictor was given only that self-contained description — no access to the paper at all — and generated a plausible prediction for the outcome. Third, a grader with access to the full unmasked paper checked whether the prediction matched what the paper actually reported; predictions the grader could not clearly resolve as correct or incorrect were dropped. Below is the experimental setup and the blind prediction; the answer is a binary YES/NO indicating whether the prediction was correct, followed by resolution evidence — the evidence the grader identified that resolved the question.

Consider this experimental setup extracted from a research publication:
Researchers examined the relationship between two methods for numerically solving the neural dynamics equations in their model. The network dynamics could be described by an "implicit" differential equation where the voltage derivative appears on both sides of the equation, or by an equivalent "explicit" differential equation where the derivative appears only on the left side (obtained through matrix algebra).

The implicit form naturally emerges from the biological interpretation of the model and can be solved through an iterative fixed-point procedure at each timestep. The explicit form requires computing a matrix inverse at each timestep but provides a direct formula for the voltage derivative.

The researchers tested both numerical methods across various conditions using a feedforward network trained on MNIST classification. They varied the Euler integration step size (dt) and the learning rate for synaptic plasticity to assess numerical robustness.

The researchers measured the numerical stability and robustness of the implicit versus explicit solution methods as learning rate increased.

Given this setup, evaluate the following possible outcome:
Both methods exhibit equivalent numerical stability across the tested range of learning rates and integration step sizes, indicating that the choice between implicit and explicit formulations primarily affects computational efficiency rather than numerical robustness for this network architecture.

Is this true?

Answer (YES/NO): NO